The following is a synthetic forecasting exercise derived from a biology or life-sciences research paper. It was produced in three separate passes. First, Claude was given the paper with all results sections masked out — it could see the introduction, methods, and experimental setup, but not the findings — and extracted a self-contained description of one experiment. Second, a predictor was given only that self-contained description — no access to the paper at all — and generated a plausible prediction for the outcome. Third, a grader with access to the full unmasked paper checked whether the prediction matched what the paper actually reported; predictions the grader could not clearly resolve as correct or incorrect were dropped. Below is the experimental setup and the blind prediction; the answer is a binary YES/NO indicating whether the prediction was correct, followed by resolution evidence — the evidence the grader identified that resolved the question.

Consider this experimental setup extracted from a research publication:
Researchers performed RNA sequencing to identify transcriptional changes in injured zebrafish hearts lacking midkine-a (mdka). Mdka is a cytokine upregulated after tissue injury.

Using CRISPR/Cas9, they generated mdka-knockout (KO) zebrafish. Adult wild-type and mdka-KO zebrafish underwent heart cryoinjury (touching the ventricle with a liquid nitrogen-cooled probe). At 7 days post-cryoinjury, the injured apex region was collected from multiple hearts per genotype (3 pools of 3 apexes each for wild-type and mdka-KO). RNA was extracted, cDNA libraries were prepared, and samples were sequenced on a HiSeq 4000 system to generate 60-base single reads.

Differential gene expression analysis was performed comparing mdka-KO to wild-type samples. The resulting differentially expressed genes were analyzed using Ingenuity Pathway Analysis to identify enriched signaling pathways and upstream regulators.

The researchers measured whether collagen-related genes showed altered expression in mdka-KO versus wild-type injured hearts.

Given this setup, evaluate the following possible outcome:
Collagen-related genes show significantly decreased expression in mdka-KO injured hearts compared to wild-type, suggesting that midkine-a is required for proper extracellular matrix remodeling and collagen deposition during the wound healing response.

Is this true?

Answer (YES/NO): NO